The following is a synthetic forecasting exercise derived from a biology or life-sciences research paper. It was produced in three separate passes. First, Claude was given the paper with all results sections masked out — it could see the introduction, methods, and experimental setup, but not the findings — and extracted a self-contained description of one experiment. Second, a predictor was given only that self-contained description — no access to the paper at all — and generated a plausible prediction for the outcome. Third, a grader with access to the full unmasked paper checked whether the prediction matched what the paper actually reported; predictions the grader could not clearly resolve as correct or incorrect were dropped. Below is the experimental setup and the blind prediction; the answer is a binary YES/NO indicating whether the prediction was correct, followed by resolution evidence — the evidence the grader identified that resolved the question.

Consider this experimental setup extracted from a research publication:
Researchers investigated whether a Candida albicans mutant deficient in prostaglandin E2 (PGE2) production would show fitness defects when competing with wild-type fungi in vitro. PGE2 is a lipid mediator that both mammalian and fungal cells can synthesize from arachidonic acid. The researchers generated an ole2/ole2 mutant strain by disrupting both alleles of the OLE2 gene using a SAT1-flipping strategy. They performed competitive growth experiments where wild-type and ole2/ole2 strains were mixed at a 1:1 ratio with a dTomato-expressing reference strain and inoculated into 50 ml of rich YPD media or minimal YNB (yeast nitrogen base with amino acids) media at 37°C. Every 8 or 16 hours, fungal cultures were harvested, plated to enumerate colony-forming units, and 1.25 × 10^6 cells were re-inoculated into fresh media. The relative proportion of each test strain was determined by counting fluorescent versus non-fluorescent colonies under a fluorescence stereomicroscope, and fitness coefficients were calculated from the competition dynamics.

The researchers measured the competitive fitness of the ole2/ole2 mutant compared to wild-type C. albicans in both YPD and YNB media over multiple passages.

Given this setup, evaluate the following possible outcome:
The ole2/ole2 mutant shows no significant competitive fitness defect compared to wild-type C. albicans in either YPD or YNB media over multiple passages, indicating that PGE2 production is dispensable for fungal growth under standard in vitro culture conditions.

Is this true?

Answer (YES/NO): YES